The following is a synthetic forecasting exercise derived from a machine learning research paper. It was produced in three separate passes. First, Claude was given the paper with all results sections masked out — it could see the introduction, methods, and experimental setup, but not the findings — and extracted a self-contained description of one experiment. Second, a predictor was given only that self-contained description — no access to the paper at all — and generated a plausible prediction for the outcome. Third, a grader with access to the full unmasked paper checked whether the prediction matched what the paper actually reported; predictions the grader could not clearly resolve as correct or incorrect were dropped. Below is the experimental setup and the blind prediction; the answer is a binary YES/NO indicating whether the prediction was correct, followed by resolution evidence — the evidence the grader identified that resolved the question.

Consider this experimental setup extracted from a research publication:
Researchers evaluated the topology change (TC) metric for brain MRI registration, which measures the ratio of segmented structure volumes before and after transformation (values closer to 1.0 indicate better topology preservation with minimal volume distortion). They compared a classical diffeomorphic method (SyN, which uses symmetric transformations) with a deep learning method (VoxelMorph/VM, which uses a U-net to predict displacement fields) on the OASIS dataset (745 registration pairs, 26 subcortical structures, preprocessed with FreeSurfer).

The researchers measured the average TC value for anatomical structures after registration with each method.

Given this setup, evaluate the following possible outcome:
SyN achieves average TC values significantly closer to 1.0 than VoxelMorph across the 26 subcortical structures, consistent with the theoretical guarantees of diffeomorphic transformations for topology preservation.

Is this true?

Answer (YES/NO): NO